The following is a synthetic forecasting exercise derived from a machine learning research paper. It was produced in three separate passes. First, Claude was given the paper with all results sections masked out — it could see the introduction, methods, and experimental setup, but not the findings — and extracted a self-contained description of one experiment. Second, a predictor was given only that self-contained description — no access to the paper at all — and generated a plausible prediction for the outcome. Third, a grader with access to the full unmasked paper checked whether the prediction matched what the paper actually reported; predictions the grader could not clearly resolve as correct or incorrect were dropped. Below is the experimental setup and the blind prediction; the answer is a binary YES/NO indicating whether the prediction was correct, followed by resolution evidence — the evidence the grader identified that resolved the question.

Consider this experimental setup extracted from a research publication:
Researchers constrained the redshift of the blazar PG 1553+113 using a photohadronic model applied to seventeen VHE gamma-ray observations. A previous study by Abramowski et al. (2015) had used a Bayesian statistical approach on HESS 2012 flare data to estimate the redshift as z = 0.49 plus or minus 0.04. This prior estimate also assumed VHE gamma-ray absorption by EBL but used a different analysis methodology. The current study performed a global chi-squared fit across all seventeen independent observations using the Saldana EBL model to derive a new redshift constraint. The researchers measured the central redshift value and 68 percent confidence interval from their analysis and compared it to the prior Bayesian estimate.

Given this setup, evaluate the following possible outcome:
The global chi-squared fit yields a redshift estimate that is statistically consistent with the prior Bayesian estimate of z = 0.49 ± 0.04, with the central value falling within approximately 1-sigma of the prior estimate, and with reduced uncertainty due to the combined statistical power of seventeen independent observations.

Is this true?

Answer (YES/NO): YES